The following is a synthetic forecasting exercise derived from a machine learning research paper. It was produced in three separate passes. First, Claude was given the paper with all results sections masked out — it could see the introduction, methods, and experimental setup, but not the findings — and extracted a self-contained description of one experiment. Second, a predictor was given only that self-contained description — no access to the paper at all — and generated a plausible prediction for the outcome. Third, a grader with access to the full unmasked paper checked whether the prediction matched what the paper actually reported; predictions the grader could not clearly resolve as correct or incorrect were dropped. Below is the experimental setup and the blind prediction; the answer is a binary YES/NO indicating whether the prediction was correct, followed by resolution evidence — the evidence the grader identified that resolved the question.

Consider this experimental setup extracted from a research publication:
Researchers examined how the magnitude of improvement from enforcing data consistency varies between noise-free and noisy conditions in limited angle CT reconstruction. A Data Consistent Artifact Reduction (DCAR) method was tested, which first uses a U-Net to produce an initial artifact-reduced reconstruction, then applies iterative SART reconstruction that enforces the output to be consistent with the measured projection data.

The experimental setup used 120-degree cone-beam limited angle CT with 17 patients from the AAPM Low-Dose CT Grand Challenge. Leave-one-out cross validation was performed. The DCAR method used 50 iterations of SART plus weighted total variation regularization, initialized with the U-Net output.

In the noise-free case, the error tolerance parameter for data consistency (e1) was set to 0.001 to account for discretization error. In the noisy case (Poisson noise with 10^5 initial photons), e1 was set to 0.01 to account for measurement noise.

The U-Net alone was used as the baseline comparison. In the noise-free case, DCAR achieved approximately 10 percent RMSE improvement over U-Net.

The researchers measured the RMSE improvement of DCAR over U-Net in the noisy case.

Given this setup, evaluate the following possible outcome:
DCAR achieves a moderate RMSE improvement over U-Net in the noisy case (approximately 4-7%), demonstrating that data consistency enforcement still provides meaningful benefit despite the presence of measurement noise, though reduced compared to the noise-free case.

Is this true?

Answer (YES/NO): NO